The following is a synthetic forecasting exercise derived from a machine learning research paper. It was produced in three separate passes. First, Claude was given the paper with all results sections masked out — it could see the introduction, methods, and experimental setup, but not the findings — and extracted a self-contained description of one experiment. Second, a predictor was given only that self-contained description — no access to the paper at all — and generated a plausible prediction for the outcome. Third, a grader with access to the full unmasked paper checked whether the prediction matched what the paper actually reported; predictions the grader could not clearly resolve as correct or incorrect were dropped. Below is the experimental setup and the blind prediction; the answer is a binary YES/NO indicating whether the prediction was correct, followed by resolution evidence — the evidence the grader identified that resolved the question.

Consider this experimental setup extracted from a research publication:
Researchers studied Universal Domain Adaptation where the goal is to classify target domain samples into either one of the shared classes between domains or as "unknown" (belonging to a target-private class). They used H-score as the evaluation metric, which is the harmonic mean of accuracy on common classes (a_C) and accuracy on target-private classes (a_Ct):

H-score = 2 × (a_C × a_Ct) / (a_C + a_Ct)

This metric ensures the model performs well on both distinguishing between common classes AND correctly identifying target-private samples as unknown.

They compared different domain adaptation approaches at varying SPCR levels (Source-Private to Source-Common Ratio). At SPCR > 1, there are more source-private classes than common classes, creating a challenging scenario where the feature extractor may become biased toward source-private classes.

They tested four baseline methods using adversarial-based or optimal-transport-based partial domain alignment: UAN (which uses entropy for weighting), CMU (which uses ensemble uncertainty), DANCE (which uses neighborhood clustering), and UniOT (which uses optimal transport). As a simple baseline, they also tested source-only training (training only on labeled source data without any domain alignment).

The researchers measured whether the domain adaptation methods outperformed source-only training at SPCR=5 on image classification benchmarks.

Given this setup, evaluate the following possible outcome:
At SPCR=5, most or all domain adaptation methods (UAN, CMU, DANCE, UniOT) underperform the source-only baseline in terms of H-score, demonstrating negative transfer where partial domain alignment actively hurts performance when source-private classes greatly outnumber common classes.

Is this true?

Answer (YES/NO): YES